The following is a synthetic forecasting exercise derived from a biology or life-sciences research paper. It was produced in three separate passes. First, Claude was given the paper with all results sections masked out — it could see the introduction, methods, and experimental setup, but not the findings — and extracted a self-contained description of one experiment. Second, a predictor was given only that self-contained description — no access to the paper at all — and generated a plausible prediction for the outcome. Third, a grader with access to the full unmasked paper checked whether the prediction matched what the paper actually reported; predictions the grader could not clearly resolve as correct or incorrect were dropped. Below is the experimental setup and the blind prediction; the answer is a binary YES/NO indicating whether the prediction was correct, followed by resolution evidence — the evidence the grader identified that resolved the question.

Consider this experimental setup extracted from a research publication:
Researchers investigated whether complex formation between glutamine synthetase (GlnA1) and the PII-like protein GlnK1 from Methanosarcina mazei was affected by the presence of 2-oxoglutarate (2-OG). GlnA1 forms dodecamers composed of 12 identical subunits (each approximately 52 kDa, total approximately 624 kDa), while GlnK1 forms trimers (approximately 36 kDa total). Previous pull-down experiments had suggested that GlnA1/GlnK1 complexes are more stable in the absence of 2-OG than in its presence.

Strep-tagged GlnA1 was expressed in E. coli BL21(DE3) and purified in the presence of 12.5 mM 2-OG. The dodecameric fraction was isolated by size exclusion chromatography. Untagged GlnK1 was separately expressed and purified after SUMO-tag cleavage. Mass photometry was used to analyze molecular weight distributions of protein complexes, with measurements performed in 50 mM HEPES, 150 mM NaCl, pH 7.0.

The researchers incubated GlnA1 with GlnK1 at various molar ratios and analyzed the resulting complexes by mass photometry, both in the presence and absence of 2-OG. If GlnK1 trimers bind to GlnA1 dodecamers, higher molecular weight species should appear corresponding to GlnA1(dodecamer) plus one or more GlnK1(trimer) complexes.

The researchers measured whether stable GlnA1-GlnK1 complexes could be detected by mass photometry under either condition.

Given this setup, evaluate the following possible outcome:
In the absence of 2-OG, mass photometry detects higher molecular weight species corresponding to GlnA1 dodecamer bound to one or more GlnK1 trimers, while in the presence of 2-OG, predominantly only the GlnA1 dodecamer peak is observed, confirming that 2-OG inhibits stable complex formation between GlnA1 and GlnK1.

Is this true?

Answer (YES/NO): NO